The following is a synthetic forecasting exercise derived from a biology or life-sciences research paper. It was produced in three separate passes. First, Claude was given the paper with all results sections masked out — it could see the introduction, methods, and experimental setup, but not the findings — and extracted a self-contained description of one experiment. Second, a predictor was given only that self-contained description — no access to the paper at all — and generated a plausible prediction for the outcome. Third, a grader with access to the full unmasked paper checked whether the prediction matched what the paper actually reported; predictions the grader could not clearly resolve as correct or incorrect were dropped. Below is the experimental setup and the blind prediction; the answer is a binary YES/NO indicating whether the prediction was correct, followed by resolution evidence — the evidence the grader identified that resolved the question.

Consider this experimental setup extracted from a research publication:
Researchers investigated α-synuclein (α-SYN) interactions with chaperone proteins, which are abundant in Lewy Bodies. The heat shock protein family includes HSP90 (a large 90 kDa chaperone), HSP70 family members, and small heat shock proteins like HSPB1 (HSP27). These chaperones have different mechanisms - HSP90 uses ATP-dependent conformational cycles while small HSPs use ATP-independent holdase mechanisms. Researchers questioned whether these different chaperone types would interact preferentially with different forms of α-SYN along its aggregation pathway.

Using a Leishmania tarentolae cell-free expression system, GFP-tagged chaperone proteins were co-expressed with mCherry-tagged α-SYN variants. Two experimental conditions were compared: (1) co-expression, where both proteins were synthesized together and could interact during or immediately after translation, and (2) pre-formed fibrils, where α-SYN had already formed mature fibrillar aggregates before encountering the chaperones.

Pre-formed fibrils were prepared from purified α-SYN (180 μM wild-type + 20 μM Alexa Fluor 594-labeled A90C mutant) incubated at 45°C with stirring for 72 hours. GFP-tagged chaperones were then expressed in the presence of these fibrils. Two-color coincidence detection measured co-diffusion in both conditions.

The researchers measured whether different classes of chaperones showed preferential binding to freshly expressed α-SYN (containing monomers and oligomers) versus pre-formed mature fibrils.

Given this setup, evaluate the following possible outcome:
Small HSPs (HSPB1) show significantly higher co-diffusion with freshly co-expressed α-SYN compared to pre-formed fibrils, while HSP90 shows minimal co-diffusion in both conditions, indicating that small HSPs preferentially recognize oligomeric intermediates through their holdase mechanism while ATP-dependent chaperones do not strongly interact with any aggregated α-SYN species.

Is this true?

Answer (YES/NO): NO